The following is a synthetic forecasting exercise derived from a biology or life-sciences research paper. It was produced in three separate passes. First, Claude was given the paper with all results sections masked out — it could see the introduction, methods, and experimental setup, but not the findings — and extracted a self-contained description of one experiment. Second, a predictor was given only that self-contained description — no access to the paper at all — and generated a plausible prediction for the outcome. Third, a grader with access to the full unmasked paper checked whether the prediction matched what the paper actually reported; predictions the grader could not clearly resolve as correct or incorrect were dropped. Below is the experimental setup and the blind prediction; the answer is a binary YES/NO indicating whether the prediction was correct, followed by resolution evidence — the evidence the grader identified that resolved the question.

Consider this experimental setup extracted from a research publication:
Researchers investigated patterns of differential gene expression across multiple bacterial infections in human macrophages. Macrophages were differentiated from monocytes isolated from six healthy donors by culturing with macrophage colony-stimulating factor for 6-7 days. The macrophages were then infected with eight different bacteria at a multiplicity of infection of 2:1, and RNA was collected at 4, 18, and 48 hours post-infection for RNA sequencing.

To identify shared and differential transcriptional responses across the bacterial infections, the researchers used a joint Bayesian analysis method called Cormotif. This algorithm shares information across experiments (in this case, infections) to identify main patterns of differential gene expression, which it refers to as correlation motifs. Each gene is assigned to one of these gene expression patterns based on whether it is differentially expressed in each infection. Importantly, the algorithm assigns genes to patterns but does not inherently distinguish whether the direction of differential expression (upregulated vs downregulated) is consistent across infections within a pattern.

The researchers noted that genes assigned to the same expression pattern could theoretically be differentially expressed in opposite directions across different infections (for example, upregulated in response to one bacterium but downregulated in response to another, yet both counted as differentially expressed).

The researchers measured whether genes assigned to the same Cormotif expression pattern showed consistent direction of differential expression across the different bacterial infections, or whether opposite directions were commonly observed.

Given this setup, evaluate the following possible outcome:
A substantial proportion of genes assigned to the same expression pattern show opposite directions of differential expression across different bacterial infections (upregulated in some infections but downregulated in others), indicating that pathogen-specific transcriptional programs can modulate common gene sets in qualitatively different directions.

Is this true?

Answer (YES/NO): NO